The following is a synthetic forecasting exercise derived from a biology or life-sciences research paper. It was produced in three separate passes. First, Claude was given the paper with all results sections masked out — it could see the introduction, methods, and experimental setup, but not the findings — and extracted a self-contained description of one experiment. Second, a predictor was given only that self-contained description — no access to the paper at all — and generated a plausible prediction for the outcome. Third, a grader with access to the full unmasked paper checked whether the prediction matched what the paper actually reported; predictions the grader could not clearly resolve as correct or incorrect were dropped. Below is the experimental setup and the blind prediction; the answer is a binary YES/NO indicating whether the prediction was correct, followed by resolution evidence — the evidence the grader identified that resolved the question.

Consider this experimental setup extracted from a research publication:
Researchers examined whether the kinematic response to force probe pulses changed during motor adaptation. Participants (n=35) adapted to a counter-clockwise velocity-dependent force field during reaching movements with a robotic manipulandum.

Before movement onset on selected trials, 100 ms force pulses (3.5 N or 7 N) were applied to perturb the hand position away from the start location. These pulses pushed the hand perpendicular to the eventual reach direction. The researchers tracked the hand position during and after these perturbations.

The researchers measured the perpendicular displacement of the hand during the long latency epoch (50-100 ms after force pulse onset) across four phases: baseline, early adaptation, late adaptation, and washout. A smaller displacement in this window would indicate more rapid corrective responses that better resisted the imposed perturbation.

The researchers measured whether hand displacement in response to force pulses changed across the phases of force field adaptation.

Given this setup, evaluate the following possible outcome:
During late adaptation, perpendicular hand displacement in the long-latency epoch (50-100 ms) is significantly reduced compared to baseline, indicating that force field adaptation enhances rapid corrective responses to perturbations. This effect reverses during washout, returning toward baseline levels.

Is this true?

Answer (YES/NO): NO